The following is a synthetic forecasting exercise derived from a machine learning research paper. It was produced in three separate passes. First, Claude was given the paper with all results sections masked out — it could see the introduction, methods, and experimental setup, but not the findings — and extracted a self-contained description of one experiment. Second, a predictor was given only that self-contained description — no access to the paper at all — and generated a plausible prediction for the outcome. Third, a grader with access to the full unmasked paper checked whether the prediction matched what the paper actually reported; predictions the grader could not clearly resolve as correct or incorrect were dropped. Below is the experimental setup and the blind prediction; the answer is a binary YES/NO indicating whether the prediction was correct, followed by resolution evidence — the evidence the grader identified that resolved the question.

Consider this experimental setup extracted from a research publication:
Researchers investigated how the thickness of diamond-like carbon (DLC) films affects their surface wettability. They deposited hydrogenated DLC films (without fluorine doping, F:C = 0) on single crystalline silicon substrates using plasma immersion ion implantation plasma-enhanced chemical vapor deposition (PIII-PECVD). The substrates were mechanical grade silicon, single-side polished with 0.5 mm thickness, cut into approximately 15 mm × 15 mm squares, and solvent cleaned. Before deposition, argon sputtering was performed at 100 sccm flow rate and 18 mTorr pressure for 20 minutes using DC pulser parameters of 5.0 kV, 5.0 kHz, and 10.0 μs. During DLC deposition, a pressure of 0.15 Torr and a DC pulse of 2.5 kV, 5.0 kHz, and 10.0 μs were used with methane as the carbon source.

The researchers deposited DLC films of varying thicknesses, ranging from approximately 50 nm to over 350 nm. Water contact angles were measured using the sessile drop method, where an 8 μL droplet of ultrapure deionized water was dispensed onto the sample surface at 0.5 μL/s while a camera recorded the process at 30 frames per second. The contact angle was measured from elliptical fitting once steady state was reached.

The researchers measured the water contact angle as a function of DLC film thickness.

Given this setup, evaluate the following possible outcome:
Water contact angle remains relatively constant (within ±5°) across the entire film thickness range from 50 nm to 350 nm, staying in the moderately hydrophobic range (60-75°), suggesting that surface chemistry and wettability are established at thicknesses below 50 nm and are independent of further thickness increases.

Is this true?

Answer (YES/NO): NO